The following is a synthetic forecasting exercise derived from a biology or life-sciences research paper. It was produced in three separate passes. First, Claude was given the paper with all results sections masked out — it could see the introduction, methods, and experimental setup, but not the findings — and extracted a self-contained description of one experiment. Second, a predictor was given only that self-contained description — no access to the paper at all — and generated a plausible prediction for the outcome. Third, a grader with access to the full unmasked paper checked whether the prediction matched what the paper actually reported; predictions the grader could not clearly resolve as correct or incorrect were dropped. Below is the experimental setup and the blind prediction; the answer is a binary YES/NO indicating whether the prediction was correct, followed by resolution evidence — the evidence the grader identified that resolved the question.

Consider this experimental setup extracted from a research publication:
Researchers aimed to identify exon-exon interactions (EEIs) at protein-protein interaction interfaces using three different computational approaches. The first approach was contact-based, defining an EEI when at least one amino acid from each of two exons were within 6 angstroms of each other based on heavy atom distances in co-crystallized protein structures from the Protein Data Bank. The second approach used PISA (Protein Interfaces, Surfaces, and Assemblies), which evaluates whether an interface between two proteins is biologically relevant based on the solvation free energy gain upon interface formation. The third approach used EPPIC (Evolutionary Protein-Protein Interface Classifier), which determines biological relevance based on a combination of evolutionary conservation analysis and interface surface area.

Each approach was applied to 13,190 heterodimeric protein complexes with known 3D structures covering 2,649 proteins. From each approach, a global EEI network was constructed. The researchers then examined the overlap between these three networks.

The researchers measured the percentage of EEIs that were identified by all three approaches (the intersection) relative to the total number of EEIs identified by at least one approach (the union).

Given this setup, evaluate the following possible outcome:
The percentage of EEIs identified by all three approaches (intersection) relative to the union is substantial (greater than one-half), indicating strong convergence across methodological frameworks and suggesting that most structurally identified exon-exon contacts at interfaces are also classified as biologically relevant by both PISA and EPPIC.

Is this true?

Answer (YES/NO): NO